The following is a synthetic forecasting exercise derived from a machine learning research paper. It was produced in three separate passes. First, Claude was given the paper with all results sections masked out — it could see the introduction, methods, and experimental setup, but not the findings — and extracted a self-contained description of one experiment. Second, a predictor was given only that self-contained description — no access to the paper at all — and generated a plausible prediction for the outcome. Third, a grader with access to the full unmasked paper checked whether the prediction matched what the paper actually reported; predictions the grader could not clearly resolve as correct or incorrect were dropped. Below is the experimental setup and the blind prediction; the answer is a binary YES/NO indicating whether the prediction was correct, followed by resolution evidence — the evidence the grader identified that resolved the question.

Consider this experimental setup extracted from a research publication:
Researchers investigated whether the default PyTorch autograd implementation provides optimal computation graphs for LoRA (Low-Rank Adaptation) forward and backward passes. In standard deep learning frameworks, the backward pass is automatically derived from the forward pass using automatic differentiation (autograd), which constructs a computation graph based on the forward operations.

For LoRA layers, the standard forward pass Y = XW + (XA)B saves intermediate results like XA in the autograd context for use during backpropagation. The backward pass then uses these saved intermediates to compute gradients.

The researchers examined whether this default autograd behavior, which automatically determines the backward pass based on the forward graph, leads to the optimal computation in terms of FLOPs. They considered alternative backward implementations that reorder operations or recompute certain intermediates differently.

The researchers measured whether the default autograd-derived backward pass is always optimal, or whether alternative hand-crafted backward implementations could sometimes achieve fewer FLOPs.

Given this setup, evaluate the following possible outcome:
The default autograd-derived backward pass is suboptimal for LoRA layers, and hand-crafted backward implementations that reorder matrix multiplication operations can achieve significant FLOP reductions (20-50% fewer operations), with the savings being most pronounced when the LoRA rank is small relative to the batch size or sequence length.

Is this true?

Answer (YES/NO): NO